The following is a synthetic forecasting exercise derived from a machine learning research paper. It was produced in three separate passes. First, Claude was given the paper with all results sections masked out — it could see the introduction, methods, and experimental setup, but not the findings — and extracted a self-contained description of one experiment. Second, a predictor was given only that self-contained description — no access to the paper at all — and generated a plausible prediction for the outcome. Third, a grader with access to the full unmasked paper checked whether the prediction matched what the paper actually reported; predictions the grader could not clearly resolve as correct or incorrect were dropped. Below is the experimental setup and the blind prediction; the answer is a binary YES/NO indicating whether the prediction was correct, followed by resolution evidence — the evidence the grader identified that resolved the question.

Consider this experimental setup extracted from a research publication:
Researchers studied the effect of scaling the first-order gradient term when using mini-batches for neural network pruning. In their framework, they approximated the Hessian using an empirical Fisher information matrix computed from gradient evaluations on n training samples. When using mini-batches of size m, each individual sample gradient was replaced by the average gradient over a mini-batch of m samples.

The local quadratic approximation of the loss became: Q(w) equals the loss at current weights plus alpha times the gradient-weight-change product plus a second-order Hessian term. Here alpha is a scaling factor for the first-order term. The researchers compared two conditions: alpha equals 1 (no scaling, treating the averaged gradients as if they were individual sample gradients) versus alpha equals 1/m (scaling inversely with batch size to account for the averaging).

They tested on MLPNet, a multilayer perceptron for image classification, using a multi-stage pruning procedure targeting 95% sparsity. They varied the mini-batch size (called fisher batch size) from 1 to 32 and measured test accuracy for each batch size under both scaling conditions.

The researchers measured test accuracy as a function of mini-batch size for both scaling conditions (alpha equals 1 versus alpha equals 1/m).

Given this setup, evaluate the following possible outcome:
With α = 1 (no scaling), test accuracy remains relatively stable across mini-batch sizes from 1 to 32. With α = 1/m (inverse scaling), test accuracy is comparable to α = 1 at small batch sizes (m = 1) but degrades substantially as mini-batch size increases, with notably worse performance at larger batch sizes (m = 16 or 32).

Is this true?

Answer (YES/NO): NO